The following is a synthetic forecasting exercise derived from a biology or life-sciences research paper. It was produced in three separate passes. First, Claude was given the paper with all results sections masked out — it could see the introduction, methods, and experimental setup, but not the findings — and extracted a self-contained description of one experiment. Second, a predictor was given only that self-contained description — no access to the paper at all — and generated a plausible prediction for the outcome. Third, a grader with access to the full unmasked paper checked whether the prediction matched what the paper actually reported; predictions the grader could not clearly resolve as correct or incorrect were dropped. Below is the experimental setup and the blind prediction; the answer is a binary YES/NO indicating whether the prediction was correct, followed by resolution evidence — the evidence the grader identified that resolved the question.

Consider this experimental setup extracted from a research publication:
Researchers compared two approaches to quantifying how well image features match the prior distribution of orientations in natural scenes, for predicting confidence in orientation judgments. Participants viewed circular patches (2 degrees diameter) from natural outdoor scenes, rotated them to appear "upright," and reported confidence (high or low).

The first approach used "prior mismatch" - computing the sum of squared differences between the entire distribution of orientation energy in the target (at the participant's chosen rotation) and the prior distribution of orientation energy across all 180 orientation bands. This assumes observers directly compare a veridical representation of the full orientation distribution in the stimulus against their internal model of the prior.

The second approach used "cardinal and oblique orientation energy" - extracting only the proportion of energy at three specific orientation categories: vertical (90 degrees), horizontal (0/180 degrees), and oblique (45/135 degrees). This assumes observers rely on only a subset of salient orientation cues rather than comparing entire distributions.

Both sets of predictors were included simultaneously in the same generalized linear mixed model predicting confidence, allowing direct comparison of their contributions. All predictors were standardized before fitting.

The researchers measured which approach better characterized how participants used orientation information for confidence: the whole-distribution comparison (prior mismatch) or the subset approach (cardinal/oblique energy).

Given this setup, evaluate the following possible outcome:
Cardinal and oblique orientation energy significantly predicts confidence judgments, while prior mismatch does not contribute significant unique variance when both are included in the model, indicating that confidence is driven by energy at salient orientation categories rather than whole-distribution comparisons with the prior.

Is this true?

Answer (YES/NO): YES